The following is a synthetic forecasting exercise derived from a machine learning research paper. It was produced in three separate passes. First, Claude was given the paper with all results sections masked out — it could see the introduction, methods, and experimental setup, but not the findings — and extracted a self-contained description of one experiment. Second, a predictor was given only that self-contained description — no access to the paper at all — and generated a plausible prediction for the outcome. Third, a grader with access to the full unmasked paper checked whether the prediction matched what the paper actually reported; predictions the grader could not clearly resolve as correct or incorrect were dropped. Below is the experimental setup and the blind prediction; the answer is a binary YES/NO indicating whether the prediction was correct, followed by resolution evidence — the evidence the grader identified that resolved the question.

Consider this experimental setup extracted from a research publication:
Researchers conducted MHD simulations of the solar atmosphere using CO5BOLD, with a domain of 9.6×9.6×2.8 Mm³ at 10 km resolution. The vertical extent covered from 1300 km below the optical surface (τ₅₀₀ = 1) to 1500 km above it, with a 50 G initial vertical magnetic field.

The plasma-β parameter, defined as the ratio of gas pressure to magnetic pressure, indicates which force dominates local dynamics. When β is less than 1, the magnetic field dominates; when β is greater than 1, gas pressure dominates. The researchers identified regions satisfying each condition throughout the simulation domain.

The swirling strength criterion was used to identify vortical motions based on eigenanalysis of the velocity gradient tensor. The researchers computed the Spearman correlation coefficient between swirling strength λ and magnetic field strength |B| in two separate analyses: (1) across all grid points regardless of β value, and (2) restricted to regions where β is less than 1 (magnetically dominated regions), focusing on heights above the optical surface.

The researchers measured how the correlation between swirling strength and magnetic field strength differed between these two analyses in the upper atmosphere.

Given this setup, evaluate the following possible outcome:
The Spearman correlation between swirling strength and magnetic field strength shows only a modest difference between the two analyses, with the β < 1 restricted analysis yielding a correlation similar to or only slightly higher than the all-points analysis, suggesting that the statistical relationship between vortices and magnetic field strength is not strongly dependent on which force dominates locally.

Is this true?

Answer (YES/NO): NO